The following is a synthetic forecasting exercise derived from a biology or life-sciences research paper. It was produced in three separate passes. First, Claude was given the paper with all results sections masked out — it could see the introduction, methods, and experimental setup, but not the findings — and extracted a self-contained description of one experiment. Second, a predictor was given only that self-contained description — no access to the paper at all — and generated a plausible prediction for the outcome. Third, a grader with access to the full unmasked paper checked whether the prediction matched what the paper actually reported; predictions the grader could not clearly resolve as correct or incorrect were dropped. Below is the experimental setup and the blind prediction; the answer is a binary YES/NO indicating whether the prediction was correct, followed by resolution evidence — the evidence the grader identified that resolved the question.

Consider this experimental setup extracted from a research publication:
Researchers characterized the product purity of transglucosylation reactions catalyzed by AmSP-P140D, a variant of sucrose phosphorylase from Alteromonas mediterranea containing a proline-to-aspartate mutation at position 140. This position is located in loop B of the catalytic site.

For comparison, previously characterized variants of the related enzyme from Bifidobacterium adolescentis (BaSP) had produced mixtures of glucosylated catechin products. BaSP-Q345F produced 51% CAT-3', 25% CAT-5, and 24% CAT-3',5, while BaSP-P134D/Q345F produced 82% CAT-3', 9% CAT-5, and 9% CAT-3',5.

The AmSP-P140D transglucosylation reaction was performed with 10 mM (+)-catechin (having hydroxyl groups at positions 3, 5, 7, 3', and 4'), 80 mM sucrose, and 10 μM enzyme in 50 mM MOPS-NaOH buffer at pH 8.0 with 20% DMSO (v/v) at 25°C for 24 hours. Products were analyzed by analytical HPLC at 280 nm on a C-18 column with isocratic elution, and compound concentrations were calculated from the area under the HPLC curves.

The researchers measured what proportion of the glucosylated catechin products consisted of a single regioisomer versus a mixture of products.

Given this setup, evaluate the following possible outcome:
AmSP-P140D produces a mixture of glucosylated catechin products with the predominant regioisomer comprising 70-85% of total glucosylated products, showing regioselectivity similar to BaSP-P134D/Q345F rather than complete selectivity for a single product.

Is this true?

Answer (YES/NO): NO